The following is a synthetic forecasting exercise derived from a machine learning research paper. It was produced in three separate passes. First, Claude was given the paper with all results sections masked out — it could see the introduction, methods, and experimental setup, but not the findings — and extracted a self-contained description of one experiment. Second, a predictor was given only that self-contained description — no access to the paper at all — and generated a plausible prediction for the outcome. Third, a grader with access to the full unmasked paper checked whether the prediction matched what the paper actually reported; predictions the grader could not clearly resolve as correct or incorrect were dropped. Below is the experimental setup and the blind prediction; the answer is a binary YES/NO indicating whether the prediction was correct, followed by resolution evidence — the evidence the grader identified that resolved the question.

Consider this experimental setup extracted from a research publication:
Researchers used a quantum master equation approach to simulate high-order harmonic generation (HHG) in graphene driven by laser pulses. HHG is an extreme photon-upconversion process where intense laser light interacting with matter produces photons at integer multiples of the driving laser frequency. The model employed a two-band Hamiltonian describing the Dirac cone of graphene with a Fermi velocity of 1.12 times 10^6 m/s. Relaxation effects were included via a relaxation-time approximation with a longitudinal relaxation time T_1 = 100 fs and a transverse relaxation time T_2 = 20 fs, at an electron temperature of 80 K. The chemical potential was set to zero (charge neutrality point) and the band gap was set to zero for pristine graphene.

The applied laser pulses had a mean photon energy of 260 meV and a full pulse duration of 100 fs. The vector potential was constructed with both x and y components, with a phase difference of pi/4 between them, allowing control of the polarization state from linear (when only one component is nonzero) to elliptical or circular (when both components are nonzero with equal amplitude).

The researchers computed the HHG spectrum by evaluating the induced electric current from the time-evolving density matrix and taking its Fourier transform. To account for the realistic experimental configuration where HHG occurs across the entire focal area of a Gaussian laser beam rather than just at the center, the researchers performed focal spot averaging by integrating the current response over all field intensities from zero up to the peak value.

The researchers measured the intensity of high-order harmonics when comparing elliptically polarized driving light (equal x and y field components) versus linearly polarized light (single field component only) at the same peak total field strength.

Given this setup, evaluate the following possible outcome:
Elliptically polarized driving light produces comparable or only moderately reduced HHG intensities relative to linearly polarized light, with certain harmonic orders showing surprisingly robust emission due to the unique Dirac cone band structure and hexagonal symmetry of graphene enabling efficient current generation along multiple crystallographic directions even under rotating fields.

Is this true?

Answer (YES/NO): NO